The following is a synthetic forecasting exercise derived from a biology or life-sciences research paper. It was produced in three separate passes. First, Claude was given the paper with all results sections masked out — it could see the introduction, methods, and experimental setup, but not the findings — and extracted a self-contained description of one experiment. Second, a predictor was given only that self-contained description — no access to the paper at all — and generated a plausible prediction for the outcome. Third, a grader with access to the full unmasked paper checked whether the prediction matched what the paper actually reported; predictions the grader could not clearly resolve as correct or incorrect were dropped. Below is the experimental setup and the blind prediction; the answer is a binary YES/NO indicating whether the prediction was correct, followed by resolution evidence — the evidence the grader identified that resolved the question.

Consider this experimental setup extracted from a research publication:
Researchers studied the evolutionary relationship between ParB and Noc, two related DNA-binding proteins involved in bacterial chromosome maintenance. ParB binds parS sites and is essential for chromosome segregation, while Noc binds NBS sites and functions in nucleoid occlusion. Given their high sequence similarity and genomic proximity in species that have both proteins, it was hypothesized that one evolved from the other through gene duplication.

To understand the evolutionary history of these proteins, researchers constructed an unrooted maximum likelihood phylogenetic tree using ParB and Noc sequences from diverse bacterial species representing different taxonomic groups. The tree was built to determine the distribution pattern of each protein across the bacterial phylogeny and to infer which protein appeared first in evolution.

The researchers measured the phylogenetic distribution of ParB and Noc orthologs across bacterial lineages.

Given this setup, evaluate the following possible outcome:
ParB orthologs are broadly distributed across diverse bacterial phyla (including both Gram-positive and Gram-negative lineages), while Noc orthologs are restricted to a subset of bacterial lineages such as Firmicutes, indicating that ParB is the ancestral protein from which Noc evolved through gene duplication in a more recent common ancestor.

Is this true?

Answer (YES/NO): YES